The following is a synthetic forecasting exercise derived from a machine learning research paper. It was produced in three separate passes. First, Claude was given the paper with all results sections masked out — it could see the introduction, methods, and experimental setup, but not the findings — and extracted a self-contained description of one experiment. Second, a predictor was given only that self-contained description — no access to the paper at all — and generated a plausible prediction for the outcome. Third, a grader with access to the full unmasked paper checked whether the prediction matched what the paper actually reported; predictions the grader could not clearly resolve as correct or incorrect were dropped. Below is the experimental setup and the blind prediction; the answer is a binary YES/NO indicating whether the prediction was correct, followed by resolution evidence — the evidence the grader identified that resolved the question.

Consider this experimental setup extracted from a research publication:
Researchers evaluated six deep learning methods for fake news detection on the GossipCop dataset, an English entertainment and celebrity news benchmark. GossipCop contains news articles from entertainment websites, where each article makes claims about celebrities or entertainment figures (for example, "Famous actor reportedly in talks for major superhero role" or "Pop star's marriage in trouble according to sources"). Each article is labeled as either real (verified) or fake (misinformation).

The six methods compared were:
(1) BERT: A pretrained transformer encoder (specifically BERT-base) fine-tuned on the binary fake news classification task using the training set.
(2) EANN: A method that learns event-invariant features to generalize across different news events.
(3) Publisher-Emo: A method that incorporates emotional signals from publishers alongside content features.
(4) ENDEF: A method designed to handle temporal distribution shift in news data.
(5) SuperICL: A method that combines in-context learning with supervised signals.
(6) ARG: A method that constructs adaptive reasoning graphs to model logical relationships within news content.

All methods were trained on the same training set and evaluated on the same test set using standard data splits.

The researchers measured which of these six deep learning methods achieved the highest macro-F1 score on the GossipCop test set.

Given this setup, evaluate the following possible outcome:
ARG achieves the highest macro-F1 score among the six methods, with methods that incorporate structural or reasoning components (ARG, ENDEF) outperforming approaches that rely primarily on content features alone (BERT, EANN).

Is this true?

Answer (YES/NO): YES